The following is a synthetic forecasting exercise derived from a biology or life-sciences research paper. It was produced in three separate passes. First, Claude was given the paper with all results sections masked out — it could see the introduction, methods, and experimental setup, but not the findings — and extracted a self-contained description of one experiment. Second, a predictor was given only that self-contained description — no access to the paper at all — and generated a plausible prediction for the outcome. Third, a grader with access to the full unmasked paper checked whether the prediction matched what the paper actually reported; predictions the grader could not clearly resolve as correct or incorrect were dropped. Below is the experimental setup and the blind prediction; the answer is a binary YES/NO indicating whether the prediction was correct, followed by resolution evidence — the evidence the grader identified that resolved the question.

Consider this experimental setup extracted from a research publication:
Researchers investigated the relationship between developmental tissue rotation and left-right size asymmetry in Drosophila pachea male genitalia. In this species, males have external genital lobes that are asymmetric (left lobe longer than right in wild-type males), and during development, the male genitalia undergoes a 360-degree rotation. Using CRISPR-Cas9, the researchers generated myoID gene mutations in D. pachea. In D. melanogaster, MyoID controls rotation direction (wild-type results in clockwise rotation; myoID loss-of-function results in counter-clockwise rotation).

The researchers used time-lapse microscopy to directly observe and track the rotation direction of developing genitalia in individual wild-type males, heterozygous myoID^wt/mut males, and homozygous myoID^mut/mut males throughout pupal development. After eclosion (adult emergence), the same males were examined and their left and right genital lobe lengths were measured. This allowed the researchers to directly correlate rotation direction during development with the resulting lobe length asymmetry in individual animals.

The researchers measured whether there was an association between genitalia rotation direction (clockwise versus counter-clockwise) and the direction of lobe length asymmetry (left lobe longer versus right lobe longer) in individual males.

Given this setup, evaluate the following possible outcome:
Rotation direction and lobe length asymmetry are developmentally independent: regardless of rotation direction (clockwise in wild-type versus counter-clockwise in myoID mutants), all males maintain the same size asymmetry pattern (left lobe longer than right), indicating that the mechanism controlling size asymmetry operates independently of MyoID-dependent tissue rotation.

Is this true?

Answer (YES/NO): NO